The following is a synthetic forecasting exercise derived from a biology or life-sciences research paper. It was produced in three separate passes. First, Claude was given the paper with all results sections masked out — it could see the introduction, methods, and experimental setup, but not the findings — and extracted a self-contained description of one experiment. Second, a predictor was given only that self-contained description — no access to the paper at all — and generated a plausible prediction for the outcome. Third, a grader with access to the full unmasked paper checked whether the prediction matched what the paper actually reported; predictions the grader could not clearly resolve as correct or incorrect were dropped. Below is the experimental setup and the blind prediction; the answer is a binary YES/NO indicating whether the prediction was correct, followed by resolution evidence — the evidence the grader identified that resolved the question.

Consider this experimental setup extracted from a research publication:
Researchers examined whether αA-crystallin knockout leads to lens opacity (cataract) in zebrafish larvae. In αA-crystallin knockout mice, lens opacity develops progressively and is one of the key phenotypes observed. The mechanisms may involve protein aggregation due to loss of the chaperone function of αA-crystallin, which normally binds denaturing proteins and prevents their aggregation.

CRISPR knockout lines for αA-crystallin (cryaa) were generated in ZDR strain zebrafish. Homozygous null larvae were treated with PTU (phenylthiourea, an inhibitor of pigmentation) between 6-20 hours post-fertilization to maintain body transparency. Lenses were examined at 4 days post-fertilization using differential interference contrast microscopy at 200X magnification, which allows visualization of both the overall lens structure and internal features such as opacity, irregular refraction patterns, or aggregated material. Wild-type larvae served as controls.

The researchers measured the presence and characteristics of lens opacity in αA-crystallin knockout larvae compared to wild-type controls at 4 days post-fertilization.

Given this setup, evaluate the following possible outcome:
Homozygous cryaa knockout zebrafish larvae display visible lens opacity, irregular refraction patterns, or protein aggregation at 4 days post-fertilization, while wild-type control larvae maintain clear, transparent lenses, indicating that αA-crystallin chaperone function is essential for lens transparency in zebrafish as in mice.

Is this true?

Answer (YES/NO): NO